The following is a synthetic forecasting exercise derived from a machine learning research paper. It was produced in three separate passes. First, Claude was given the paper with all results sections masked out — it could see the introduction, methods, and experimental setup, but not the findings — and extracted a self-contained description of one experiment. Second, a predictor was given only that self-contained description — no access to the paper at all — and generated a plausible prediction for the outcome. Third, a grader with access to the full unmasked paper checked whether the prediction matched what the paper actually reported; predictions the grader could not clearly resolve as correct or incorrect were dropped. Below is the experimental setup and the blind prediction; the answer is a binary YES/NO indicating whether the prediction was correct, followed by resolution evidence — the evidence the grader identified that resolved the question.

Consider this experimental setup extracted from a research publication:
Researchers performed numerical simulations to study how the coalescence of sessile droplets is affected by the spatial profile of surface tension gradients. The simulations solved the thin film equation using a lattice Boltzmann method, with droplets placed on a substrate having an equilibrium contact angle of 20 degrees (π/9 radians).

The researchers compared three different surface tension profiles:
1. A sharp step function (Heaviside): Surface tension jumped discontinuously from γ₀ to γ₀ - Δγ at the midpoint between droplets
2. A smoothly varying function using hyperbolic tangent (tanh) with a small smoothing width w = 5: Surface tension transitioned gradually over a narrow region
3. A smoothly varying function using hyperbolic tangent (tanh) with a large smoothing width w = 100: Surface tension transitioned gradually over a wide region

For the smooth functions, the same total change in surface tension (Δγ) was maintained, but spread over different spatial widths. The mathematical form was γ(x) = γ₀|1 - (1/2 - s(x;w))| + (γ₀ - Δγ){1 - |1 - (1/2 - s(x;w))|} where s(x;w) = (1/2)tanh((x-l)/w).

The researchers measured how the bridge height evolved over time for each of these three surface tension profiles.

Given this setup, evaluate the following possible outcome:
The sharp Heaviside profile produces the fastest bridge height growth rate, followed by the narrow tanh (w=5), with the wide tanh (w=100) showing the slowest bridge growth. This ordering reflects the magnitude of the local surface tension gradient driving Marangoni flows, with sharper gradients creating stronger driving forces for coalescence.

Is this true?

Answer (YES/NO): NO